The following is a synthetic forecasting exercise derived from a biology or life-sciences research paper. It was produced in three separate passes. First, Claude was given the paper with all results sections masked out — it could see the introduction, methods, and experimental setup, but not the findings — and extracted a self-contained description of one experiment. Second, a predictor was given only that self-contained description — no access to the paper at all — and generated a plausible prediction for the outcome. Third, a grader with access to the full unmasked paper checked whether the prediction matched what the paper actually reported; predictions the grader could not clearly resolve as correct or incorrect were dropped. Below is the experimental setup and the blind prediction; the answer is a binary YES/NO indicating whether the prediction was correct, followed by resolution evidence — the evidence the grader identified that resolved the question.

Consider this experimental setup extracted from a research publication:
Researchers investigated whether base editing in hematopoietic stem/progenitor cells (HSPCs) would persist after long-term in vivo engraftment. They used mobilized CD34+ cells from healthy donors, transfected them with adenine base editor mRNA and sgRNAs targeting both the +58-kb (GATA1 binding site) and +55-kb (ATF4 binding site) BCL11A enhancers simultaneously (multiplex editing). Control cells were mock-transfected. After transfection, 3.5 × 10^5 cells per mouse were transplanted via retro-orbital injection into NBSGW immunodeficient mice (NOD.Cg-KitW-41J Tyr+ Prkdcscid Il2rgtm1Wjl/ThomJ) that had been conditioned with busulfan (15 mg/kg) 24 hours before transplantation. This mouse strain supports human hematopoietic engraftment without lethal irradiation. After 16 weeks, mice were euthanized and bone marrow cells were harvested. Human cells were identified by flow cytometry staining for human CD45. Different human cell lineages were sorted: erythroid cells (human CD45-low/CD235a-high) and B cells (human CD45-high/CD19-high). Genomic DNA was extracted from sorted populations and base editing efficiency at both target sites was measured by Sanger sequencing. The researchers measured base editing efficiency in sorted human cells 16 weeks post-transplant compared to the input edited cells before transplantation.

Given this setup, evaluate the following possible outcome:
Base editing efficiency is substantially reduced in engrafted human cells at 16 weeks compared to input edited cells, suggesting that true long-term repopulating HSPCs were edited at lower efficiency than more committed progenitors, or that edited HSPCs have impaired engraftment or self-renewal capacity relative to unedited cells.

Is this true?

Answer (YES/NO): NO